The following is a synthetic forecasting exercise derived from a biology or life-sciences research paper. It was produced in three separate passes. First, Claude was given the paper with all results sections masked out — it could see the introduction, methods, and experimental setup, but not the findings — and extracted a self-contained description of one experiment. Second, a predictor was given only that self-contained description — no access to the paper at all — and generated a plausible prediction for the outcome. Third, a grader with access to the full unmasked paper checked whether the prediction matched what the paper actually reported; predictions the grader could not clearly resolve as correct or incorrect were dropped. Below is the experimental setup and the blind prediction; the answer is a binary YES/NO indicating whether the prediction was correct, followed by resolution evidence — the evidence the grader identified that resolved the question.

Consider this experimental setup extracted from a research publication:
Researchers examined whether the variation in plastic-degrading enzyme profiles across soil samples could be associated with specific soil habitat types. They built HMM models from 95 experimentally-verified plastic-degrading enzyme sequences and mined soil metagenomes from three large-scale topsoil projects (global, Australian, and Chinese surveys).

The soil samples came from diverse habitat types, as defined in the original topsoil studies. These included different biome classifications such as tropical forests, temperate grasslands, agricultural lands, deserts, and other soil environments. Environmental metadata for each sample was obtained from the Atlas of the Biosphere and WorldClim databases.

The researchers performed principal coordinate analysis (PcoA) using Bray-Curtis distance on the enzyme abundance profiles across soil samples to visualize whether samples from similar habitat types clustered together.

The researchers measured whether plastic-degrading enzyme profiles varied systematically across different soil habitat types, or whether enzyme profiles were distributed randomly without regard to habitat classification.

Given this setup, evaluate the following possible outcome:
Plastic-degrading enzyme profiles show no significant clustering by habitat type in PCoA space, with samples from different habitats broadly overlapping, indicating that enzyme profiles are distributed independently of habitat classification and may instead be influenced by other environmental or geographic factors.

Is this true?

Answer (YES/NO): NO